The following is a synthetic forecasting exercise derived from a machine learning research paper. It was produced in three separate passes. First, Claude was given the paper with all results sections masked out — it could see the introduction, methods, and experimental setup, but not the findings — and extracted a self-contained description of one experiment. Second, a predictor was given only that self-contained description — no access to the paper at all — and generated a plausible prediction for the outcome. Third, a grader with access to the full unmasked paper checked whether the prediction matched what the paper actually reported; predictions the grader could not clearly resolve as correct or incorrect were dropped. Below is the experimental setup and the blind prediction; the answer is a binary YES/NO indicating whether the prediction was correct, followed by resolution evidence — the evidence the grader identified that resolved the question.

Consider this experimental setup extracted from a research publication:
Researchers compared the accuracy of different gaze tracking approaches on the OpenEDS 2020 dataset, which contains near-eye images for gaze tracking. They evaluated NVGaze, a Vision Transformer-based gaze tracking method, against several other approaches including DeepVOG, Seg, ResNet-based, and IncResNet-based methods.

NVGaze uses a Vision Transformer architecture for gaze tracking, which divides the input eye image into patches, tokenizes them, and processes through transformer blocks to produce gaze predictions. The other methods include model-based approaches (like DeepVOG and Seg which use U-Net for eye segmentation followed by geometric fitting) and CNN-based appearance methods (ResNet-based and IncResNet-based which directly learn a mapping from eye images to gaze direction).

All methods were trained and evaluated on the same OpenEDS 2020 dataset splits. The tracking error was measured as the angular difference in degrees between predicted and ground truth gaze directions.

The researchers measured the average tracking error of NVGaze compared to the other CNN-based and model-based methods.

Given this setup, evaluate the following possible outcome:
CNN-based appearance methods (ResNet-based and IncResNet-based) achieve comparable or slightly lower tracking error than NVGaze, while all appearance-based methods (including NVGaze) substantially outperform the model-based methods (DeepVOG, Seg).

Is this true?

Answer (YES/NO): NO